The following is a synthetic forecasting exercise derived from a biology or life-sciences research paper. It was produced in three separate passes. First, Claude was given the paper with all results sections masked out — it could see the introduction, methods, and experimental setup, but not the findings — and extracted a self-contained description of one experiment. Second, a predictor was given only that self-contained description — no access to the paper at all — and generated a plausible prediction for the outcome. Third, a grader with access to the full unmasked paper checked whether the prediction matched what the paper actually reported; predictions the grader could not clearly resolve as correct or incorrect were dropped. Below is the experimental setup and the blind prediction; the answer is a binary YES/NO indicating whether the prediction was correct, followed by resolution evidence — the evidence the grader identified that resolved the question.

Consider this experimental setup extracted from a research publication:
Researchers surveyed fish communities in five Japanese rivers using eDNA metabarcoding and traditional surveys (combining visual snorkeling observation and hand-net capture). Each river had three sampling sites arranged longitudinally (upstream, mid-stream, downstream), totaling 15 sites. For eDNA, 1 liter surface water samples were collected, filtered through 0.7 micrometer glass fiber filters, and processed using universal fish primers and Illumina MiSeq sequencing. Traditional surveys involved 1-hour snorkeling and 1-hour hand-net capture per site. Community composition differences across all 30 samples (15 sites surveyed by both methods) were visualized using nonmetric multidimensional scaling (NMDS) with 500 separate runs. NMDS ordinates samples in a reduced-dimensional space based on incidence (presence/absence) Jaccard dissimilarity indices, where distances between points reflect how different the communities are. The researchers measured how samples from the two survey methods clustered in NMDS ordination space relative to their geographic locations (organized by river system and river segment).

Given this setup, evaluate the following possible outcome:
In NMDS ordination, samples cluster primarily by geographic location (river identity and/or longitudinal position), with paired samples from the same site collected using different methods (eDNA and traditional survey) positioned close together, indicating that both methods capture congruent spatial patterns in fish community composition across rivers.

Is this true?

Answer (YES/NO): NO